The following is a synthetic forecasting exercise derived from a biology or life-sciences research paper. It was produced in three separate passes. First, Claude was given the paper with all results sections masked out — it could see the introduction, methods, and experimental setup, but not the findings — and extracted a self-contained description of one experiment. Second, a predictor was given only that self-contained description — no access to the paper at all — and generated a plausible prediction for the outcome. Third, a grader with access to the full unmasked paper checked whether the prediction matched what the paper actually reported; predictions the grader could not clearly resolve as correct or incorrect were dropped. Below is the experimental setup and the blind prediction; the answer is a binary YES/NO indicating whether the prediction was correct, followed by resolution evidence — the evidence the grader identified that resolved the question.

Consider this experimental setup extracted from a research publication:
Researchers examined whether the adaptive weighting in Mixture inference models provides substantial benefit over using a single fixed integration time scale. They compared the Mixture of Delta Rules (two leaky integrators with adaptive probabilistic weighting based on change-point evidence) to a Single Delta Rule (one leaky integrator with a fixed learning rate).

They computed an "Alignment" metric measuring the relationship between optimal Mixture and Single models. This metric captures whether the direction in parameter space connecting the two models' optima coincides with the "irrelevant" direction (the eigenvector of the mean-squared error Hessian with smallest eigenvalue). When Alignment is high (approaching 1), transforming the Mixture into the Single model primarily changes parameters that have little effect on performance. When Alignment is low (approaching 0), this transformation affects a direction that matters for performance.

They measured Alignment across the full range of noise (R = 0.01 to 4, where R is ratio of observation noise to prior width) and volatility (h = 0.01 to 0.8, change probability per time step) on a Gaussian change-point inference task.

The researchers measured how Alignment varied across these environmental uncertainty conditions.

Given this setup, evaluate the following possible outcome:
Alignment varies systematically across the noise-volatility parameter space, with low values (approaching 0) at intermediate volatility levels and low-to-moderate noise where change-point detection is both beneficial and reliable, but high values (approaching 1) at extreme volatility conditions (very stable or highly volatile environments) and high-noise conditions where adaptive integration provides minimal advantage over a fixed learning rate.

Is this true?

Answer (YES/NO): NO